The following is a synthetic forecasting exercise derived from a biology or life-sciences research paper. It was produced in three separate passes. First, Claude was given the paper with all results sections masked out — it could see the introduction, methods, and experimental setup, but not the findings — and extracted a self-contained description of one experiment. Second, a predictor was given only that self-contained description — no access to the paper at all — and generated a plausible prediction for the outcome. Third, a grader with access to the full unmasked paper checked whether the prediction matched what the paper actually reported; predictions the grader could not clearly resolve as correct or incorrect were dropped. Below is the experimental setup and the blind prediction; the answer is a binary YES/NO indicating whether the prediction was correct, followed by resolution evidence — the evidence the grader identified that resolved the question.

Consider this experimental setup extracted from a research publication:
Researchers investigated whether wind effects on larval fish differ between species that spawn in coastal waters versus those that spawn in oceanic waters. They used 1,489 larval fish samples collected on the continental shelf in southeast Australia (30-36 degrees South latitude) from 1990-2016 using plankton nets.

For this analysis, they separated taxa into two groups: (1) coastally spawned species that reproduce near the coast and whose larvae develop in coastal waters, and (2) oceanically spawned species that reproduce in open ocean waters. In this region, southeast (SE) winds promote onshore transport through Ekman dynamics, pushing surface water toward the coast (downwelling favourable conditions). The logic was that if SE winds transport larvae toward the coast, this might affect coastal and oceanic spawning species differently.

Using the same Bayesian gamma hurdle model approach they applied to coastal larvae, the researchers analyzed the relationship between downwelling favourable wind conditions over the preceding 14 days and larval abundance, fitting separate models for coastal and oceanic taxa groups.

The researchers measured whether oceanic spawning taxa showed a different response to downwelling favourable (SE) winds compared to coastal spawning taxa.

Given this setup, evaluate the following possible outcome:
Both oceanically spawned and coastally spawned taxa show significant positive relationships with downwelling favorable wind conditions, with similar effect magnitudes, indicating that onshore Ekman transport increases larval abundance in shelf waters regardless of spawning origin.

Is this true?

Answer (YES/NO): NO